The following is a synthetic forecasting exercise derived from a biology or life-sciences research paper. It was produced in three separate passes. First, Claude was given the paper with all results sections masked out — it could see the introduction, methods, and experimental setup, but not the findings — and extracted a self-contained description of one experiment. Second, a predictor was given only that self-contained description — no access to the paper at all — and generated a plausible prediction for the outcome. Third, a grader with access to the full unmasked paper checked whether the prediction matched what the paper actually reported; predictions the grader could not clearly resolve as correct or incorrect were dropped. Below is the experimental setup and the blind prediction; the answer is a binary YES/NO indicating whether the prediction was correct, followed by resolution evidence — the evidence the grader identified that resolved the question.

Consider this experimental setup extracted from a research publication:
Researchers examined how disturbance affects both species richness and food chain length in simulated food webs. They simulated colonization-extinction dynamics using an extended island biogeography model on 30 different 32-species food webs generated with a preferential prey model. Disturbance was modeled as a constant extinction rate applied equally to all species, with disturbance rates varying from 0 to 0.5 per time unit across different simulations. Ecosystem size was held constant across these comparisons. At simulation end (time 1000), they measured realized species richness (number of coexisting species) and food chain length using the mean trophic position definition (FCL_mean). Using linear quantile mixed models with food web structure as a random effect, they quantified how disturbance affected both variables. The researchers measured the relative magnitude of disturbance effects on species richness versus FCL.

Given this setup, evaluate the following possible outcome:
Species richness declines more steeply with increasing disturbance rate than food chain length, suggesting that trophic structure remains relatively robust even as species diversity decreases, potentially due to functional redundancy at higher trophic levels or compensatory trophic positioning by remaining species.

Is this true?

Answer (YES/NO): YES